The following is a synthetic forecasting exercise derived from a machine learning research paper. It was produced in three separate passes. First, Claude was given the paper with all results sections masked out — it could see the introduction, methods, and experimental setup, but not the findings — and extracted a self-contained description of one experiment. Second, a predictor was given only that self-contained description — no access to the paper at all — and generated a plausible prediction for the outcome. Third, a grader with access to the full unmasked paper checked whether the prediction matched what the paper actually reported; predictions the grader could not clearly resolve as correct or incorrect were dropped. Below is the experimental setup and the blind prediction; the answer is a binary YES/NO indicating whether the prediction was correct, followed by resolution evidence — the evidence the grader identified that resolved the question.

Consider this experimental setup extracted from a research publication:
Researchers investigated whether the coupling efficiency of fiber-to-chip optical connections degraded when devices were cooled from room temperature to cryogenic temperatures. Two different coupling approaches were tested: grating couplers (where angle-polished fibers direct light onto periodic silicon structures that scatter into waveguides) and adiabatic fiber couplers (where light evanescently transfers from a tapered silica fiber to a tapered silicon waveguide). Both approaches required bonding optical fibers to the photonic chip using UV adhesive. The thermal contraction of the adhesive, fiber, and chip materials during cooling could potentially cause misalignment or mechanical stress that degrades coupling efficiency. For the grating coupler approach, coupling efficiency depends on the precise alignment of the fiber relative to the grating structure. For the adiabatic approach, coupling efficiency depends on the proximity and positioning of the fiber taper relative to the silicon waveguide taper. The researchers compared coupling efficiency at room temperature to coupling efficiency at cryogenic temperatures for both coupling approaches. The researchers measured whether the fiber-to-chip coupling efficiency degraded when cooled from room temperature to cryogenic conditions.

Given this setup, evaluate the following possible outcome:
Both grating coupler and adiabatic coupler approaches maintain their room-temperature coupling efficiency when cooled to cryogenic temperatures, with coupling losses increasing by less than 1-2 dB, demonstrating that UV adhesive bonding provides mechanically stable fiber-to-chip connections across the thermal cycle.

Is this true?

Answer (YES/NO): YES